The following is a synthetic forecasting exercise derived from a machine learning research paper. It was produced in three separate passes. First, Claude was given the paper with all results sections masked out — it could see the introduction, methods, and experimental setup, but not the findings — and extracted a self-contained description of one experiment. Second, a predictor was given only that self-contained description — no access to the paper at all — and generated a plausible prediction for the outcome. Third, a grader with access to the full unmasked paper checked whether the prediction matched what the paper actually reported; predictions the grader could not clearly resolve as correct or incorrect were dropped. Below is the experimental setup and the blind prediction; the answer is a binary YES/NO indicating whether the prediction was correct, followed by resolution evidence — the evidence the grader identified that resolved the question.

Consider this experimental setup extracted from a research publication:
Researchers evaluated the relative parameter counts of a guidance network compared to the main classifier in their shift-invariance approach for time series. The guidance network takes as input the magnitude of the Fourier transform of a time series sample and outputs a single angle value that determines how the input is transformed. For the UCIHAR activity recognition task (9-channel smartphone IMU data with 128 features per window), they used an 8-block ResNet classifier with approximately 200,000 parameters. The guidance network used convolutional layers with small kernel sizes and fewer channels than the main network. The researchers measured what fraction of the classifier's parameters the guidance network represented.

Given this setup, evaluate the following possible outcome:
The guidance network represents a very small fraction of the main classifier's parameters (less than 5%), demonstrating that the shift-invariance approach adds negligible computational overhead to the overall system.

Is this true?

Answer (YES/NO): YES